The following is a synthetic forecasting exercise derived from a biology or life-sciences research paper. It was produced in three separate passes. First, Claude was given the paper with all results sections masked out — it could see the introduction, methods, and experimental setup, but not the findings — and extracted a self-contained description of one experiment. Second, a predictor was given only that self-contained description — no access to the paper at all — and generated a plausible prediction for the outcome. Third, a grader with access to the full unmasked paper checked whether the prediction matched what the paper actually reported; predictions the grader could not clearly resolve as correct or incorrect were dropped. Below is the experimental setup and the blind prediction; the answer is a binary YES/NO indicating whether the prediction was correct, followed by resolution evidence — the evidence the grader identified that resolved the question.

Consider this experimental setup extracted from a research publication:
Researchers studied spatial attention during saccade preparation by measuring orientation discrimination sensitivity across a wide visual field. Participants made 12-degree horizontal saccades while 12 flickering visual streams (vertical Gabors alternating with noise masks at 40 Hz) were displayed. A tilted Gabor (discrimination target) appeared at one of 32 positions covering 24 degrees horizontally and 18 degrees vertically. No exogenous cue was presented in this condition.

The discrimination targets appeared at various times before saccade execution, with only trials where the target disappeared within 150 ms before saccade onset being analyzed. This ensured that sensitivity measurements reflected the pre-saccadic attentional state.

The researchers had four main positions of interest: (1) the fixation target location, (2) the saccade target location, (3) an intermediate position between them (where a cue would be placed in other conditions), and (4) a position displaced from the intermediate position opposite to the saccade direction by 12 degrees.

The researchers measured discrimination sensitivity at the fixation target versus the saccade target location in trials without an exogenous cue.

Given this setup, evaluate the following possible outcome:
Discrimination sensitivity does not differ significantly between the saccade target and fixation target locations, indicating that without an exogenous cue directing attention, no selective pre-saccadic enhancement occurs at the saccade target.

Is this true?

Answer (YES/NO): NO